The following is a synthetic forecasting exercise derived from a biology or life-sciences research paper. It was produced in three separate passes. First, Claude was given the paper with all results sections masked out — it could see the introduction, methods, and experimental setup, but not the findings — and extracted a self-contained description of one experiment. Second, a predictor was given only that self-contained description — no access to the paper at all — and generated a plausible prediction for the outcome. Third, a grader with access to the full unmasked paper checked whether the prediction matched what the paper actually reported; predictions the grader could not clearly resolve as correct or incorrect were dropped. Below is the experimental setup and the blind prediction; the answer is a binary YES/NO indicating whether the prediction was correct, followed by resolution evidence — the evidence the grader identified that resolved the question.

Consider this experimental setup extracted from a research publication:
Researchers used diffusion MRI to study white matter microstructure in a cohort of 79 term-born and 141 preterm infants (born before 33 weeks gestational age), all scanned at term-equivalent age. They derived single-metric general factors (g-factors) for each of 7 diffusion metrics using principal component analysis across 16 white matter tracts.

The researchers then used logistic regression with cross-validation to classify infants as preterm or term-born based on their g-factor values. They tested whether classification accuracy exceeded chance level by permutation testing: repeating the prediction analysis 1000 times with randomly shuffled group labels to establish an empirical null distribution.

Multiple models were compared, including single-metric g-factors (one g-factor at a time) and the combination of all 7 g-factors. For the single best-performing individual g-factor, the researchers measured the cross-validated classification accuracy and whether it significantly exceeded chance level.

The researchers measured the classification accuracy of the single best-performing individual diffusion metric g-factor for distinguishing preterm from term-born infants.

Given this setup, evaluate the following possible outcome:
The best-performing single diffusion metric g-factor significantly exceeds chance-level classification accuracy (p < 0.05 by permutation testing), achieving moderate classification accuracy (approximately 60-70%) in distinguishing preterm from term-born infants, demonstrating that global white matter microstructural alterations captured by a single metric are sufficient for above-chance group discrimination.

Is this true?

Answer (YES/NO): YES